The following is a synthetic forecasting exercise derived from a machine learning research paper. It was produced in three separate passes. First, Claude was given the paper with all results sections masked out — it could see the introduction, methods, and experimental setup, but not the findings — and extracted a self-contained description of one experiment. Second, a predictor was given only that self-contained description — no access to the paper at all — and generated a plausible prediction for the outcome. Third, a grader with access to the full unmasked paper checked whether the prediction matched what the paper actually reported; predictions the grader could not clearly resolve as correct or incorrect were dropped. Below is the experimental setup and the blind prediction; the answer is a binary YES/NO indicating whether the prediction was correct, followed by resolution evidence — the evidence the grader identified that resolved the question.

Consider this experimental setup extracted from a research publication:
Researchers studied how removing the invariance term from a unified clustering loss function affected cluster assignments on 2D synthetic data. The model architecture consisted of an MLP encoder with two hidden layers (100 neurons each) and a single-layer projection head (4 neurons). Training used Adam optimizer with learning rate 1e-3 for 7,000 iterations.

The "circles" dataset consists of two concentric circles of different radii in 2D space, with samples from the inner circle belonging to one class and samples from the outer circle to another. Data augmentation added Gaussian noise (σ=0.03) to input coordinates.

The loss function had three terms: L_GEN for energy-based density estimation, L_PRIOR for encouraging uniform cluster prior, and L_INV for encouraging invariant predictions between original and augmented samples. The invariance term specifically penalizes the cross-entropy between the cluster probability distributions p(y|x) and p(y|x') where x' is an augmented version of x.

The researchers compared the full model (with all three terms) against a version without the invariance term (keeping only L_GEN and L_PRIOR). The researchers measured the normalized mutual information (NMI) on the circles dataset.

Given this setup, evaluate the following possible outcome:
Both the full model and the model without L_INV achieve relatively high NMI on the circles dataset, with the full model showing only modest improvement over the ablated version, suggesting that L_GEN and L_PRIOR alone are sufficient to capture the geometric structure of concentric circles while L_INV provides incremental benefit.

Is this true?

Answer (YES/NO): NO